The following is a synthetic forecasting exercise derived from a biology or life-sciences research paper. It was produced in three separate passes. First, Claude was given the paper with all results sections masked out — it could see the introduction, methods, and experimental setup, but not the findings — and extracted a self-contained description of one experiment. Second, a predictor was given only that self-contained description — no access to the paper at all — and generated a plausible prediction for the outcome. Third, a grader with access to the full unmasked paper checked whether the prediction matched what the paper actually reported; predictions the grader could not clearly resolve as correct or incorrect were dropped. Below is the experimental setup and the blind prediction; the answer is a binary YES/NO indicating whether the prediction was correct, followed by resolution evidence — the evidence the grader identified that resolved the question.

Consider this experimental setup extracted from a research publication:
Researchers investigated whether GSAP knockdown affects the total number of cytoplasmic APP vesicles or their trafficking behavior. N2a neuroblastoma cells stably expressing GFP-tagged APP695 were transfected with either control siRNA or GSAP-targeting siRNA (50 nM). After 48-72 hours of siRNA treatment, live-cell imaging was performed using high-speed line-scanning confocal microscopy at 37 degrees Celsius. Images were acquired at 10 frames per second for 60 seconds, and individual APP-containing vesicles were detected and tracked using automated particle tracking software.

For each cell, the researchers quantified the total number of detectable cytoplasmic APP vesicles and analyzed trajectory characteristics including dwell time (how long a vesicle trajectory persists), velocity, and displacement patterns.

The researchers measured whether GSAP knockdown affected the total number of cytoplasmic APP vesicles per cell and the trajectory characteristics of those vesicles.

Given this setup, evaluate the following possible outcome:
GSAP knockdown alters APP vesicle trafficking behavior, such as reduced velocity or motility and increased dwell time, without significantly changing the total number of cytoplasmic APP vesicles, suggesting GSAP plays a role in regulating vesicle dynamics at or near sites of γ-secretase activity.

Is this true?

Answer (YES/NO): NO